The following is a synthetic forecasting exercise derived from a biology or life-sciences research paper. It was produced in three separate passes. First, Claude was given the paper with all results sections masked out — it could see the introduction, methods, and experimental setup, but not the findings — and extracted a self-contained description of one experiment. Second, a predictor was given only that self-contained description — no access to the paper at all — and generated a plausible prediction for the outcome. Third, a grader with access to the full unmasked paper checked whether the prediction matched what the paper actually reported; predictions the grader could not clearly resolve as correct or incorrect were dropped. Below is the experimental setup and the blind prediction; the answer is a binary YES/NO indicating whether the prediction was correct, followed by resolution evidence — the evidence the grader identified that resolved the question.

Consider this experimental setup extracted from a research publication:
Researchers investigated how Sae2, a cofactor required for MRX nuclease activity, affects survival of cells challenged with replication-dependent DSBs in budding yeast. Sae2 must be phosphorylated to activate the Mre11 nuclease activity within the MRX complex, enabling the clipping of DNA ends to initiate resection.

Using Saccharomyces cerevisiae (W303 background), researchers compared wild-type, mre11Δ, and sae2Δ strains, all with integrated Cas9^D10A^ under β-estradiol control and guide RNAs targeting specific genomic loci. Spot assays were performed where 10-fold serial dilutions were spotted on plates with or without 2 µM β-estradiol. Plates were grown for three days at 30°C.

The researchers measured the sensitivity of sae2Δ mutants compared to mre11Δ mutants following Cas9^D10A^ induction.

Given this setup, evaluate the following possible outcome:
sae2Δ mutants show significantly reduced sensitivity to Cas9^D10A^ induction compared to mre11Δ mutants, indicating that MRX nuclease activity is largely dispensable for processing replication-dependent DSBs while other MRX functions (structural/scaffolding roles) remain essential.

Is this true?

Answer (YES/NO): YES